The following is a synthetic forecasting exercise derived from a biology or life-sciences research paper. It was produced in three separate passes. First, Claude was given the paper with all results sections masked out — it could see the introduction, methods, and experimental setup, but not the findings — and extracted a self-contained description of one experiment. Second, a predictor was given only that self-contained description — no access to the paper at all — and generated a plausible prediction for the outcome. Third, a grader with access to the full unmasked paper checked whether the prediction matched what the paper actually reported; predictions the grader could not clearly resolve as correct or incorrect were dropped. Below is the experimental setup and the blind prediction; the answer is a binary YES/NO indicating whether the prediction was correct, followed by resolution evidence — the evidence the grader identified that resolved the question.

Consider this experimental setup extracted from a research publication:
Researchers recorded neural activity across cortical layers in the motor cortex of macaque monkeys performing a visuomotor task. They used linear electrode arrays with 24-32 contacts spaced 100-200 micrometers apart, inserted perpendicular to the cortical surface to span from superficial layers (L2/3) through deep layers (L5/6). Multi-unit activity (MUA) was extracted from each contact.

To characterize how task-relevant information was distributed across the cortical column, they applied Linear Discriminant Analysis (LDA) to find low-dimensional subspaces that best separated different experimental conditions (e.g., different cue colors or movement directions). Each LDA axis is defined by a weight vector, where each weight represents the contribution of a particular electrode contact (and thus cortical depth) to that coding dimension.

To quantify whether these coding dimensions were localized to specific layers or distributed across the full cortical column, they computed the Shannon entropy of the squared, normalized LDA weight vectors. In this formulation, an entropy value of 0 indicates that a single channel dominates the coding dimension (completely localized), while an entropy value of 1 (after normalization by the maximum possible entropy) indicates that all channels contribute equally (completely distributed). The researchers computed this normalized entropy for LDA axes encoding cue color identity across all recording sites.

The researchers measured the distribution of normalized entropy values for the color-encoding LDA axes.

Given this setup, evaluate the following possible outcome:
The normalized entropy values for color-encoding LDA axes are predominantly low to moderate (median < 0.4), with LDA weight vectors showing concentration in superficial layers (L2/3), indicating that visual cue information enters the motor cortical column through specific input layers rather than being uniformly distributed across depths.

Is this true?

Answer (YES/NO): NO